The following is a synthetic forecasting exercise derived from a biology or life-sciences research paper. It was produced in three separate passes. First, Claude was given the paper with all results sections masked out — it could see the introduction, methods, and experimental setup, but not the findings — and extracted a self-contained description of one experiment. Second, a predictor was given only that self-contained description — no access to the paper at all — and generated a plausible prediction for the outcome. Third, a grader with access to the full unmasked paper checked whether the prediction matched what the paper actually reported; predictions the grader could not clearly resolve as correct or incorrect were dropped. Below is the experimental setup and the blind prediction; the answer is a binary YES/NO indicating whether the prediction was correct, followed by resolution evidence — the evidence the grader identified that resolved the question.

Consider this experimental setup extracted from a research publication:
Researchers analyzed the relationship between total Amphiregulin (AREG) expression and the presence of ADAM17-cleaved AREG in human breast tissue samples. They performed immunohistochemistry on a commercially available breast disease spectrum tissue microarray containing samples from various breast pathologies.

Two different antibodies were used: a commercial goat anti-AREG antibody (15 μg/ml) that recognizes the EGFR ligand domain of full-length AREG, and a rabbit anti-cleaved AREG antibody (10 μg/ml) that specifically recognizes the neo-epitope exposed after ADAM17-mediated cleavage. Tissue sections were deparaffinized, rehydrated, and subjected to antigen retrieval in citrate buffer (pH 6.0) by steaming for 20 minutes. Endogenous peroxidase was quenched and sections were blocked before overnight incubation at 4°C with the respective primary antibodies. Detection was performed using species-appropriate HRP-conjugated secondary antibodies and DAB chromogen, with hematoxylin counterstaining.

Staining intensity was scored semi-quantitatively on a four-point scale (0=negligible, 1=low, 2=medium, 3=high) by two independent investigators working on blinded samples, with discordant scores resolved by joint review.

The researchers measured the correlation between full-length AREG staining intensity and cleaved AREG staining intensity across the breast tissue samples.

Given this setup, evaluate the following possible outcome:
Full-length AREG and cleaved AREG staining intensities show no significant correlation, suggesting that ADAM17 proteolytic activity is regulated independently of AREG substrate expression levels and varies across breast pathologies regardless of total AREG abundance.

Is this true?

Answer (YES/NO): NO